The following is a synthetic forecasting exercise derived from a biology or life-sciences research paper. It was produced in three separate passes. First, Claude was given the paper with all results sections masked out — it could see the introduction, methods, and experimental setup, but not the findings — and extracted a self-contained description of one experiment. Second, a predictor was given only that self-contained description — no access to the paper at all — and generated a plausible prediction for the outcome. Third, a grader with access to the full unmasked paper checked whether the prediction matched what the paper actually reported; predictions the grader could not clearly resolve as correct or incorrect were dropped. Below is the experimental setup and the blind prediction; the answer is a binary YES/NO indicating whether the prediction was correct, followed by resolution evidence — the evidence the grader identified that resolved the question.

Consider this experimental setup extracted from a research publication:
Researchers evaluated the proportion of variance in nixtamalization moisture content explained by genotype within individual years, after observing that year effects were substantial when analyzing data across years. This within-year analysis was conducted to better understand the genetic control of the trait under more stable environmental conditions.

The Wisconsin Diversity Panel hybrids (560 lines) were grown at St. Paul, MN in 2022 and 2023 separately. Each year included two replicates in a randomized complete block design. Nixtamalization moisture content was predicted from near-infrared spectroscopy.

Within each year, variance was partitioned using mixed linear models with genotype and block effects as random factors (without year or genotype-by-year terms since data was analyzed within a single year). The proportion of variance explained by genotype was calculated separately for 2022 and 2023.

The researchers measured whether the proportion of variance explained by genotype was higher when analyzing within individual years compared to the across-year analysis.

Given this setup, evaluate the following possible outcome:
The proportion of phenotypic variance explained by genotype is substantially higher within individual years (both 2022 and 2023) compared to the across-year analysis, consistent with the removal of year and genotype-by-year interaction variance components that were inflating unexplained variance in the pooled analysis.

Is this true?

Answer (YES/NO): YES